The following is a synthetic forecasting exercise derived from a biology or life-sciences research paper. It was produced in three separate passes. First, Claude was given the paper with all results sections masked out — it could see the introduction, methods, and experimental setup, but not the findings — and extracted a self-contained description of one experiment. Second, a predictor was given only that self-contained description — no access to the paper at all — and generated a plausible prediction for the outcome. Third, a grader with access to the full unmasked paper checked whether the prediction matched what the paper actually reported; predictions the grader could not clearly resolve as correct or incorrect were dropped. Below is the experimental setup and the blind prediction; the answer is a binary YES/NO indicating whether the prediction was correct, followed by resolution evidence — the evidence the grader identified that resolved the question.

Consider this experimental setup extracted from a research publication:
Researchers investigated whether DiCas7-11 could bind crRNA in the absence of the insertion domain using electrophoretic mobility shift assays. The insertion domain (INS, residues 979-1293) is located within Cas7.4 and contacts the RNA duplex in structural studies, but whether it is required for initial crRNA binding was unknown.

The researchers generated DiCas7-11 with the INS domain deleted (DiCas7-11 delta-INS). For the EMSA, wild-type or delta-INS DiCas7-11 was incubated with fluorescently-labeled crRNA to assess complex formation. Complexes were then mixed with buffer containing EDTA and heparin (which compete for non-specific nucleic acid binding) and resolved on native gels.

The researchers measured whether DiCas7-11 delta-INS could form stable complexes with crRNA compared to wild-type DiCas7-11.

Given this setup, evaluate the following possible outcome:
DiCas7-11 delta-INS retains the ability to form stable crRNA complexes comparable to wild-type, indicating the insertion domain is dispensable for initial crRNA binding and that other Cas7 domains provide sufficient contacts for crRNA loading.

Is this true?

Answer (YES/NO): YES